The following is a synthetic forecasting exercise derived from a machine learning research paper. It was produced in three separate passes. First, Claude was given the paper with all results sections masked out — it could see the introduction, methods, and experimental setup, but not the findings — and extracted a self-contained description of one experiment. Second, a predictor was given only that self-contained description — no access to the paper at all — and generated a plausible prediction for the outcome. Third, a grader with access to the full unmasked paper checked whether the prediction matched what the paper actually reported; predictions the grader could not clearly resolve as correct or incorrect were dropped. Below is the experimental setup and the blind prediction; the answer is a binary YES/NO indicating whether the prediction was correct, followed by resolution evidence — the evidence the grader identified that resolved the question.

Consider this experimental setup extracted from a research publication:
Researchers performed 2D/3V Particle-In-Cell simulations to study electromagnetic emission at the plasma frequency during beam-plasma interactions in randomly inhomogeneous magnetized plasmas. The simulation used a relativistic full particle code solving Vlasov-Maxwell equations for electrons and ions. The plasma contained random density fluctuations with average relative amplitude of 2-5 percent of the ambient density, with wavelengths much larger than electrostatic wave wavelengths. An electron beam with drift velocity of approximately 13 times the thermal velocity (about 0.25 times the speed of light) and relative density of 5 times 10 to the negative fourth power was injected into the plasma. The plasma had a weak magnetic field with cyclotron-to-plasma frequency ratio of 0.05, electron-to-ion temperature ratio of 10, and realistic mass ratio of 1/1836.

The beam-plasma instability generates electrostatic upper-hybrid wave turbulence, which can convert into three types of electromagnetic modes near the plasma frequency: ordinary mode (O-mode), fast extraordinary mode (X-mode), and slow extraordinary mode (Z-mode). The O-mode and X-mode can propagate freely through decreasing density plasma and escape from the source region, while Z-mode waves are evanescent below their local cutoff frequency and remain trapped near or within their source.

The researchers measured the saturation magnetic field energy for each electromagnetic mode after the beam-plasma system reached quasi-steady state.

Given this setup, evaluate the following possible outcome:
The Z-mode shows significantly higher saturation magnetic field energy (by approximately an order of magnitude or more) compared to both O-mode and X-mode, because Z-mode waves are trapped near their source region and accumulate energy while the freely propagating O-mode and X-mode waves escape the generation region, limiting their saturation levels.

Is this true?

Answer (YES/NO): YES